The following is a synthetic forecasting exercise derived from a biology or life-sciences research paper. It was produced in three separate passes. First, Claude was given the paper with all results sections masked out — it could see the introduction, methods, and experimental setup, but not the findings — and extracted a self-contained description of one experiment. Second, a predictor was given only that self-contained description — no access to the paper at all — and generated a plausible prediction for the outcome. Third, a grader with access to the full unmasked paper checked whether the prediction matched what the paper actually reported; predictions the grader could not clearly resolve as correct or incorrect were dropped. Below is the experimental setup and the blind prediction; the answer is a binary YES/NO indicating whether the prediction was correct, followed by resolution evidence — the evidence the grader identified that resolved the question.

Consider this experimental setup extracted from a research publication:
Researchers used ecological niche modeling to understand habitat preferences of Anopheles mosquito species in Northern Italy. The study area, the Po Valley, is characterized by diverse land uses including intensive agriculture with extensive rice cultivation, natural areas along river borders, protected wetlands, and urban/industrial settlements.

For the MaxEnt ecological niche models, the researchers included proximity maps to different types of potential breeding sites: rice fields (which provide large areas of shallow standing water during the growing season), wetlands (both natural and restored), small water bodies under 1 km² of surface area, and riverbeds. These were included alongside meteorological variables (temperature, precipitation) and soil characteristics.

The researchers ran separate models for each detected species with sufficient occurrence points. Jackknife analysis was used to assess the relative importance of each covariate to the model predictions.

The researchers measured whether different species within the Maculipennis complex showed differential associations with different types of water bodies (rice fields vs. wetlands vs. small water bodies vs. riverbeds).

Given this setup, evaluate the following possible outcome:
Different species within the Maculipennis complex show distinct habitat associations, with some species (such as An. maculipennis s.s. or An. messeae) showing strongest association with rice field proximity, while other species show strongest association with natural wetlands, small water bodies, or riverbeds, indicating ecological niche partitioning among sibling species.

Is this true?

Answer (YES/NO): YES